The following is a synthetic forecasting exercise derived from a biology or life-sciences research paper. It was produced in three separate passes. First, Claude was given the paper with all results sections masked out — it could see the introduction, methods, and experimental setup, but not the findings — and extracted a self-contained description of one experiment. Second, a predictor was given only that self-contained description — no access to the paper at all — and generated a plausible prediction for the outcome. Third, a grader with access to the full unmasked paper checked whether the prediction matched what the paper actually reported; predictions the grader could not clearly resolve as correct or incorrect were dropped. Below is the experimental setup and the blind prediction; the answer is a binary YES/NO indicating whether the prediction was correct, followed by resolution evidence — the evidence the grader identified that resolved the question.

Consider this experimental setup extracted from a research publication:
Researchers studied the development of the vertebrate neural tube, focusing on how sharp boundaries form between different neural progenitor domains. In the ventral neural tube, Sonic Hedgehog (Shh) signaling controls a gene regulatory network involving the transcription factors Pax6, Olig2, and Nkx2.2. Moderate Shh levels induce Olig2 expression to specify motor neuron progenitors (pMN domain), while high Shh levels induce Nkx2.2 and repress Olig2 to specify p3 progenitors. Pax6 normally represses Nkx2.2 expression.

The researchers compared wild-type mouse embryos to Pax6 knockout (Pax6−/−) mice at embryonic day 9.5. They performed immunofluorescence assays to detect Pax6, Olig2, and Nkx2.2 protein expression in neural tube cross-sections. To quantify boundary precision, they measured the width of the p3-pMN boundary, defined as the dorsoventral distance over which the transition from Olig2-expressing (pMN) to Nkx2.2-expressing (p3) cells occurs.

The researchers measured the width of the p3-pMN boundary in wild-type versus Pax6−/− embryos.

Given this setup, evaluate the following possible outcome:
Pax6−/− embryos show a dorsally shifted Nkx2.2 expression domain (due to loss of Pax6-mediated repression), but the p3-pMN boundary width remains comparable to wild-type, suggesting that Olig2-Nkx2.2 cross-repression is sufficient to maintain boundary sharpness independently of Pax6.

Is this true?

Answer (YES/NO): NO